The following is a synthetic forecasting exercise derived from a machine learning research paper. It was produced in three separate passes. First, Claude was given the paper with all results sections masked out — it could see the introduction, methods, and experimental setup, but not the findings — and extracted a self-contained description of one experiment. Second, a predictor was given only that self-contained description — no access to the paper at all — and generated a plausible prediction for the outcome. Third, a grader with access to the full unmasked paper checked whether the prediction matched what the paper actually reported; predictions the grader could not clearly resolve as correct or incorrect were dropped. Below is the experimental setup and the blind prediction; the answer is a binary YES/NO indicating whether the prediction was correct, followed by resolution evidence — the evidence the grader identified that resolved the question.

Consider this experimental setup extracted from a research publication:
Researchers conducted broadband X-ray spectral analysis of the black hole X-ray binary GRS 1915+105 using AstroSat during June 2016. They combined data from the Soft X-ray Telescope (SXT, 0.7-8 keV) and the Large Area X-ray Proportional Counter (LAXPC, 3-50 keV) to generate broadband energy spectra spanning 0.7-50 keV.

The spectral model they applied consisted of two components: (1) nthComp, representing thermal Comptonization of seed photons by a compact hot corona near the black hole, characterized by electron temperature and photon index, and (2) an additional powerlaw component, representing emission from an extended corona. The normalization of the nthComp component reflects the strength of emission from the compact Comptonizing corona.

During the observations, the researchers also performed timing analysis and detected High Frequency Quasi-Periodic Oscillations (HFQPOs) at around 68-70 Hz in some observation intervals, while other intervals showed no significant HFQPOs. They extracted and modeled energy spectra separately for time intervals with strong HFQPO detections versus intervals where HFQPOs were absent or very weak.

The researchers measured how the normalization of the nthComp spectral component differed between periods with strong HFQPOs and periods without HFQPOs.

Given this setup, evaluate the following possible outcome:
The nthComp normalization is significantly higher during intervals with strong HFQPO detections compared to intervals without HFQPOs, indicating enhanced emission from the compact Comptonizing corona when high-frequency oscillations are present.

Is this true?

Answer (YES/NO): YES